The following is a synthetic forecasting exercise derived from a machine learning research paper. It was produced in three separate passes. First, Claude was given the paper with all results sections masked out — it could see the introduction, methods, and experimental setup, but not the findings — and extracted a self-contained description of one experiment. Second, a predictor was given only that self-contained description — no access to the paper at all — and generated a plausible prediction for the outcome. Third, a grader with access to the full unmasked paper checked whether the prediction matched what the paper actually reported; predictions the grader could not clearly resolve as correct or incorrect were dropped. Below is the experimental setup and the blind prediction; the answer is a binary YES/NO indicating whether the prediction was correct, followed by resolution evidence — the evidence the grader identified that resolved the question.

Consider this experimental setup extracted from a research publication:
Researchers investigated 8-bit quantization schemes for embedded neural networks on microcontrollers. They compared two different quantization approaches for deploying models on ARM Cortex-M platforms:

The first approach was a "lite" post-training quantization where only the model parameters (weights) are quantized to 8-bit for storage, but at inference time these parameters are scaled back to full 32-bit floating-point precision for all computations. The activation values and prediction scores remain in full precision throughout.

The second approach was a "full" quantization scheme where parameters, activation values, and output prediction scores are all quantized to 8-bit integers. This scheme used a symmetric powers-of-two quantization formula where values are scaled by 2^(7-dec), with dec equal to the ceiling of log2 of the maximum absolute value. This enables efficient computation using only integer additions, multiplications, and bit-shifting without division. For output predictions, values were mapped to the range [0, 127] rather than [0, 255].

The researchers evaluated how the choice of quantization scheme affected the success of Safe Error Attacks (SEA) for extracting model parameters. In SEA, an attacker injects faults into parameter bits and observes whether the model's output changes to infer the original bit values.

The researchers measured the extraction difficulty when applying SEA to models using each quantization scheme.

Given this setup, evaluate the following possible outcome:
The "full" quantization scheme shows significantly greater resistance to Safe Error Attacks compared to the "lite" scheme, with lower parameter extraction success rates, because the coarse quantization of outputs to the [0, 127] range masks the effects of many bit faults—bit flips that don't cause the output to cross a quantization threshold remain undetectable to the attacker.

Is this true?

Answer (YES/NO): NO